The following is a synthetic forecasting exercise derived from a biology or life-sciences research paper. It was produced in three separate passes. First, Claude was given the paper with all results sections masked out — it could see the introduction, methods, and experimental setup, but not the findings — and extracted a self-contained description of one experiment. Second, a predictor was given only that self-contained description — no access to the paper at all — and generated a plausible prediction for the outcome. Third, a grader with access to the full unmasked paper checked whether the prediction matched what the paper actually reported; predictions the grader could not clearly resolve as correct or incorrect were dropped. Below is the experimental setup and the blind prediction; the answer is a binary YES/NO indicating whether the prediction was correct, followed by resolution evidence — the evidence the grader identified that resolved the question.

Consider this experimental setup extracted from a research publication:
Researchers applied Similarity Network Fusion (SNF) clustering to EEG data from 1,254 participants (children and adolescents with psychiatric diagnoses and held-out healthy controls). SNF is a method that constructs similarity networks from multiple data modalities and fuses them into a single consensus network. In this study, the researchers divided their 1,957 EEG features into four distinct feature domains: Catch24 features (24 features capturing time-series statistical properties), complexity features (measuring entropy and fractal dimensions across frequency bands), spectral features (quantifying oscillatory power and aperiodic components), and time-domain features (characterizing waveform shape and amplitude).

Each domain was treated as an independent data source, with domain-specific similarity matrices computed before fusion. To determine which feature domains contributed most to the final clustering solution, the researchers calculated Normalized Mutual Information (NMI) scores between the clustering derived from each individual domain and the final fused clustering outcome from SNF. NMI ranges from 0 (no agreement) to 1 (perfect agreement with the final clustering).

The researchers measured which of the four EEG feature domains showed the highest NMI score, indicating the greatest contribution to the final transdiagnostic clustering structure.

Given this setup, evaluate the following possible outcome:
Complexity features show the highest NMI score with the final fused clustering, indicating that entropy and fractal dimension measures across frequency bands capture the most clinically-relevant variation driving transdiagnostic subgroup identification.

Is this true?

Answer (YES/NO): NO